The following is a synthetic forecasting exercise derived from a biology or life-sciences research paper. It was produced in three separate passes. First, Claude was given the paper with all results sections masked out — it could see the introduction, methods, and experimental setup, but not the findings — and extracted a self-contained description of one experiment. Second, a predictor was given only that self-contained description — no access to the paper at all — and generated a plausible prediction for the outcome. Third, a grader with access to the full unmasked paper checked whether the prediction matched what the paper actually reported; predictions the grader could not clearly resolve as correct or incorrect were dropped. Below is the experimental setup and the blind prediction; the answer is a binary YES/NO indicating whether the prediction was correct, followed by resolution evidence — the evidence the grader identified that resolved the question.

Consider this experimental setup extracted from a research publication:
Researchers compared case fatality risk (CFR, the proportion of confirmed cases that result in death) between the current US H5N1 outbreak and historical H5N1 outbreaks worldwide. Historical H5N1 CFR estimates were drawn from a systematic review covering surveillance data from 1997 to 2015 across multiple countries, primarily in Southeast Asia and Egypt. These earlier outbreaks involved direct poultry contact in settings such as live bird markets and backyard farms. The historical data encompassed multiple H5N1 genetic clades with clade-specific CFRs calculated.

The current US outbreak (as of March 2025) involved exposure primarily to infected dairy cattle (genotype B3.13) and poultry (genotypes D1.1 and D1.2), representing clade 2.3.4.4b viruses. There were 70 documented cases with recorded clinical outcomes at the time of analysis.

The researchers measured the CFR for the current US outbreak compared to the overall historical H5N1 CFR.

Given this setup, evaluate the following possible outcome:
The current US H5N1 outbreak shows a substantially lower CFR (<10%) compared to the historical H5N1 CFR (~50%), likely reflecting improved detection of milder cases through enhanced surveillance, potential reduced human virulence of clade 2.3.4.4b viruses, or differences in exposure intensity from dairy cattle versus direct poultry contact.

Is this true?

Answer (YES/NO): YES